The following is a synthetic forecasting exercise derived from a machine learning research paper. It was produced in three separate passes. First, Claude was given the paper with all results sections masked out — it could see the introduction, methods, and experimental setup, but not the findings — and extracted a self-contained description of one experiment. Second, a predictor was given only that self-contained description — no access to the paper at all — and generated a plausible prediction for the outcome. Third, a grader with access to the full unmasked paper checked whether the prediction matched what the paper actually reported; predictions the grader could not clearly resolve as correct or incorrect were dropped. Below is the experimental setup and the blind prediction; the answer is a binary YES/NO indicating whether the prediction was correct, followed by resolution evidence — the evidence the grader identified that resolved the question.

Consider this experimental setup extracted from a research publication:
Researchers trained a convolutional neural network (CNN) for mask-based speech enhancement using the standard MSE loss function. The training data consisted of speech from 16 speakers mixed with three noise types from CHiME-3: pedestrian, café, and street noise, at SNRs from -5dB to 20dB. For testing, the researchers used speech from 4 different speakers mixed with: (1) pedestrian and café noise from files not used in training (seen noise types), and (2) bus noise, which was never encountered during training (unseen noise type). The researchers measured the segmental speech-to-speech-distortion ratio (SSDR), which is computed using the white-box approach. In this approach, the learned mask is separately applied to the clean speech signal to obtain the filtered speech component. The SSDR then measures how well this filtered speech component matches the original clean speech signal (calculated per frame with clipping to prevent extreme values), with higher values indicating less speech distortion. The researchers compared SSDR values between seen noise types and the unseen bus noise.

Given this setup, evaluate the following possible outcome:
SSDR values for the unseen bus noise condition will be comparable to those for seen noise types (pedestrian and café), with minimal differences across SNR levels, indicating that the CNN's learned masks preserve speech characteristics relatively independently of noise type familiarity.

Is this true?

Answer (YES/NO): NO